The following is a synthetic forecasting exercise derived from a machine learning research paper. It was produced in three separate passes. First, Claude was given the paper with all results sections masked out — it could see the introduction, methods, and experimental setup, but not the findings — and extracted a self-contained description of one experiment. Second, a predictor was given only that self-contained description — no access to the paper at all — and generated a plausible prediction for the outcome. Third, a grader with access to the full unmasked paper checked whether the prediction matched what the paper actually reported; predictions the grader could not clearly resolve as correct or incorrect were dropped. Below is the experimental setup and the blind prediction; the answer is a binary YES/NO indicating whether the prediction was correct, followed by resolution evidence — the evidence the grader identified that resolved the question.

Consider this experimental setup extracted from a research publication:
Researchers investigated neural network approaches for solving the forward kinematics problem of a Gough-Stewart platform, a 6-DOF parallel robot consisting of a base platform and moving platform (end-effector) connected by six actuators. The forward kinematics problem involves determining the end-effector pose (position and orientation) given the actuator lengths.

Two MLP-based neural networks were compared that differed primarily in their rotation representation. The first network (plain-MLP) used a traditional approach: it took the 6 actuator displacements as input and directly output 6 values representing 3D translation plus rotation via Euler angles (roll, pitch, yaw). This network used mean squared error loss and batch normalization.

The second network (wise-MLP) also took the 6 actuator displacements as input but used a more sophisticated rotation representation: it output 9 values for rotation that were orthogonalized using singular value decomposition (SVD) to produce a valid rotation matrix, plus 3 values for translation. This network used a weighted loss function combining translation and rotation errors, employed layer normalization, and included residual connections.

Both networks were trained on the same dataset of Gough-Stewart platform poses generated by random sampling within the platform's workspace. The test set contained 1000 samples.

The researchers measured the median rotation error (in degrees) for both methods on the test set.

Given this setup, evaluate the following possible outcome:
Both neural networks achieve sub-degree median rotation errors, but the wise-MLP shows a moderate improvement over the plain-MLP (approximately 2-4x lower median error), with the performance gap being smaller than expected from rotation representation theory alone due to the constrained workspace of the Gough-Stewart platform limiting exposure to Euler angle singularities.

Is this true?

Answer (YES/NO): NO